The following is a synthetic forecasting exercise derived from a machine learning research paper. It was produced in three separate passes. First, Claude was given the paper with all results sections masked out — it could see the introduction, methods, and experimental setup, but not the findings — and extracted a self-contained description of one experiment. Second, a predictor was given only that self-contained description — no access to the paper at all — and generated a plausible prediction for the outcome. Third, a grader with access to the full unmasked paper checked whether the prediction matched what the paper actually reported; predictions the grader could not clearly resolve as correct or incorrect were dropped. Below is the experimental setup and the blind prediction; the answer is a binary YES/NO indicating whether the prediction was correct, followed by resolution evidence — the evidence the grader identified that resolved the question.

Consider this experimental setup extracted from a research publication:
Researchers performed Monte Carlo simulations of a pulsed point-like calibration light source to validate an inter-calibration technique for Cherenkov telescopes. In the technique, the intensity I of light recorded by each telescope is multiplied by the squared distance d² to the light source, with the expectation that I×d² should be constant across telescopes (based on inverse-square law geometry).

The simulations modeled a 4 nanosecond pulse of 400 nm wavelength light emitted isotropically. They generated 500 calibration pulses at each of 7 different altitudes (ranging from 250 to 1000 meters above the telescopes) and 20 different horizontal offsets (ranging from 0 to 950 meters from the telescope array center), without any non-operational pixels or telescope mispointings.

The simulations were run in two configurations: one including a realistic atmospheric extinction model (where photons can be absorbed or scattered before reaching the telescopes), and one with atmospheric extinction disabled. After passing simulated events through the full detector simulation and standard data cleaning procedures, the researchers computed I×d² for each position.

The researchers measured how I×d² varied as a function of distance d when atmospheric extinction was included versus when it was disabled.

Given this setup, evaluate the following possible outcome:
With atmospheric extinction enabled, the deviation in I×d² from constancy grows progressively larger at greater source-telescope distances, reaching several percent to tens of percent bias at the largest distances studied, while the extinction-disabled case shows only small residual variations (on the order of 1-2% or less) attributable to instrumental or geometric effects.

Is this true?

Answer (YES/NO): NO